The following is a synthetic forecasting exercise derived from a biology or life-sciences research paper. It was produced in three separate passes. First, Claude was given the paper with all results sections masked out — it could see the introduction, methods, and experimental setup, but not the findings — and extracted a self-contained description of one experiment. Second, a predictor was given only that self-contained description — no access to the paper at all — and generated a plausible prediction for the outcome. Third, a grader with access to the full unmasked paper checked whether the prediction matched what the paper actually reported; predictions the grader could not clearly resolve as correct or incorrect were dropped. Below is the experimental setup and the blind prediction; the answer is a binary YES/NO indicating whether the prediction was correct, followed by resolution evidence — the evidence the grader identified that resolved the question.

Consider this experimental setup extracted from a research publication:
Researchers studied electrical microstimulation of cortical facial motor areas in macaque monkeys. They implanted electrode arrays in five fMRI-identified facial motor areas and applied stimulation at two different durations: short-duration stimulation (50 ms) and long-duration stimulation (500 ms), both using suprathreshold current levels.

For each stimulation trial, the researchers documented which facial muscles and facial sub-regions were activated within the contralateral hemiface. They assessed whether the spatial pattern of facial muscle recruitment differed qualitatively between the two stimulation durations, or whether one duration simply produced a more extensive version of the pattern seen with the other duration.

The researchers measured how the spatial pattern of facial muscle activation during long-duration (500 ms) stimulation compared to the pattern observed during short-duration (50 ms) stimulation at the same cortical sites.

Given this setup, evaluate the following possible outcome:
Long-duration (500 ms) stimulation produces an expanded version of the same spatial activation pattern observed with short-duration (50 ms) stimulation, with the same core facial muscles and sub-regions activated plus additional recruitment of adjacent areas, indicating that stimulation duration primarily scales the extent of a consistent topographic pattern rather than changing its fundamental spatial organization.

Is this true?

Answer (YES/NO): YES